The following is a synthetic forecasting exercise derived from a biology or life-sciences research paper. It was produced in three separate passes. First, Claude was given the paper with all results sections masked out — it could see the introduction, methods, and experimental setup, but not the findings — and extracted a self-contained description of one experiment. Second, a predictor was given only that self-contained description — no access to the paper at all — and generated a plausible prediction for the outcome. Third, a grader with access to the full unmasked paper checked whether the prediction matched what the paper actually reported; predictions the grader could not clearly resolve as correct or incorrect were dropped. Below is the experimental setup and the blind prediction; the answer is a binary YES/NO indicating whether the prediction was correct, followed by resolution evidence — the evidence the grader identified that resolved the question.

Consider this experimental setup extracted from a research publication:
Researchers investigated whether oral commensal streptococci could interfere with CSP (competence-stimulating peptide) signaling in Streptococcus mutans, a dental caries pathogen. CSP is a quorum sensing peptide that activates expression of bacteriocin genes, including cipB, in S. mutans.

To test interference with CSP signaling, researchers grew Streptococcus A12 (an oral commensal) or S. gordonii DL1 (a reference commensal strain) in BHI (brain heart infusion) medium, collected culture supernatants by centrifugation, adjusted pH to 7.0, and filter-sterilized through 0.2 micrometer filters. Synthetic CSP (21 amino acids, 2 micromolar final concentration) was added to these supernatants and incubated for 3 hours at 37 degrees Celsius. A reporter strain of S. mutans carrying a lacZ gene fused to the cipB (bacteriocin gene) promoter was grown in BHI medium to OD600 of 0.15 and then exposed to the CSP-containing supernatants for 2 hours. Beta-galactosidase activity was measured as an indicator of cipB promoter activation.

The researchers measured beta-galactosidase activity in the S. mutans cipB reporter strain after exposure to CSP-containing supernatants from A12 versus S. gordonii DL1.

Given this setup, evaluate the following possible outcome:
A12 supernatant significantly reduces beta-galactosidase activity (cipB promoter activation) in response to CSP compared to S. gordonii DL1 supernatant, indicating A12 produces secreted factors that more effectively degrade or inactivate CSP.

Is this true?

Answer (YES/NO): NO